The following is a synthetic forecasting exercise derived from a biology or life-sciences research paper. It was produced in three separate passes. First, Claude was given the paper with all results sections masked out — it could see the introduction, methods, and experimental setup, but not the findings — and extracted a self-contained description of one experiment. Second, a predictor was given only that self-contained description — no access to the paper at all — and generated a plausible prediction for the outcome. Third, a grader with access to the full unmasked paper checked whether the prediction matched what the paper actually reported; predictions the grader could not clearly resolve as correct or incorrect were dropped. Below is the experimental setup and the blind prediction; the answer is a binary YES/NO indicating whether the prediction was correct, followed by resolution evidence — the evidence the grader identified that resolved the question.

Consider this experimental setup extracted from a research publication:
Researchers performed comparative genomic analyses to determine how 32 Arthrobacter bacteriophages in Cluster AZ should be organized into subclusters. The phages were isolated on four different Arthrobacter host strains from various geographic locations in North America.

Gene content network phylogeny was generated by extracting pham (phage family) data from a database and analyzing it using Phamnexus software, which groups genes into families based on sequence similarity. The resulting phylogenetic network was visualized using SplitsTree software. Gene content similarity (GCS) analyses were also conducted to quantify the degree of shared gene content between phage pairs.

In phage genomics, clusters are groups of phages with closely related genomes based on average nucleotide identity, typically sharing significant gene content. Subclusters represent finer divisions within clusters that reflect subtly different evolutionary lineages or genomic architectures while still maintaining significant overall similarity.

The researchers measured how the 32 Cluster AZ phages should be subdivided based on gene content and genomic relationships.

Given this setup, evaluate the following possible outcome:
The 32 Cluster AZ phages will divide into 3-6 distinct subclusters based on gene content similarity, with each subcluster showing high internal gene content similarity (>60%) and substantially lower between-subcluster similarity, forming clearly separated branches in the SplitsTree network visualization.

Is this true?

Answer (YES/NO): NO